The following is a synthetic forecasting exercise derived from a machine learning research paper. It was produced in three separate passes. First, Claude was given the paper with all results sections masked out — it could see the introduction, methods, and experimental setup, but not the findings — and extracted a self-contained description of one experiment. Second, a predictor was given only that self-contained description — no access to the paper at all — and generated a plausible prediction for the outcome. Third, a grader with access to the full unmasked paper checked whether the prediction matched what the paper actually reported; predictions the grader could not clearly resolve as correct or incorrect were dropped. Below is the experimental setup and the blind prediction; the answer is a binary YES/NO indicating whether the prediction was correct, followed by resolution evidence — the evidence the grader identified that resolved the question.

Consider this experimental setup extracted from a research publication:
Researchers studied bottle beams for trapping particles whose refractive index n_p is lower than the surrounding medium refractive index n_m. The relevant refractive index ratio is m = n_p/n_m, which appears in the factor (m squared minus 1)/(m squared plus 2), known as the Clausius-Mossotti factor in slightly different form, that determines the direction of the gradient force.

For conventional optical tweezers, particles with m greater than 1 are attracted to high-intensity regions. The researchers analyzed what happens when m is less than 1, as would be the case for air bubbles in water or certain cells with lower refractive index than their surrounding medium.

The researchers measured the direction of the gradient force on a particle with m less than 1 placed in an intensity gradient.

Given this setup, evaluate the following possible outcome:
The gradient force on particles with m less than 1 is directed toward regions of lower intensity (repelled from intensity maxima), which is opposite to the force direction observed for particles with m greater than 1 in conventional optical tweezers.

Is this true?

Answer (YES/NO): YES